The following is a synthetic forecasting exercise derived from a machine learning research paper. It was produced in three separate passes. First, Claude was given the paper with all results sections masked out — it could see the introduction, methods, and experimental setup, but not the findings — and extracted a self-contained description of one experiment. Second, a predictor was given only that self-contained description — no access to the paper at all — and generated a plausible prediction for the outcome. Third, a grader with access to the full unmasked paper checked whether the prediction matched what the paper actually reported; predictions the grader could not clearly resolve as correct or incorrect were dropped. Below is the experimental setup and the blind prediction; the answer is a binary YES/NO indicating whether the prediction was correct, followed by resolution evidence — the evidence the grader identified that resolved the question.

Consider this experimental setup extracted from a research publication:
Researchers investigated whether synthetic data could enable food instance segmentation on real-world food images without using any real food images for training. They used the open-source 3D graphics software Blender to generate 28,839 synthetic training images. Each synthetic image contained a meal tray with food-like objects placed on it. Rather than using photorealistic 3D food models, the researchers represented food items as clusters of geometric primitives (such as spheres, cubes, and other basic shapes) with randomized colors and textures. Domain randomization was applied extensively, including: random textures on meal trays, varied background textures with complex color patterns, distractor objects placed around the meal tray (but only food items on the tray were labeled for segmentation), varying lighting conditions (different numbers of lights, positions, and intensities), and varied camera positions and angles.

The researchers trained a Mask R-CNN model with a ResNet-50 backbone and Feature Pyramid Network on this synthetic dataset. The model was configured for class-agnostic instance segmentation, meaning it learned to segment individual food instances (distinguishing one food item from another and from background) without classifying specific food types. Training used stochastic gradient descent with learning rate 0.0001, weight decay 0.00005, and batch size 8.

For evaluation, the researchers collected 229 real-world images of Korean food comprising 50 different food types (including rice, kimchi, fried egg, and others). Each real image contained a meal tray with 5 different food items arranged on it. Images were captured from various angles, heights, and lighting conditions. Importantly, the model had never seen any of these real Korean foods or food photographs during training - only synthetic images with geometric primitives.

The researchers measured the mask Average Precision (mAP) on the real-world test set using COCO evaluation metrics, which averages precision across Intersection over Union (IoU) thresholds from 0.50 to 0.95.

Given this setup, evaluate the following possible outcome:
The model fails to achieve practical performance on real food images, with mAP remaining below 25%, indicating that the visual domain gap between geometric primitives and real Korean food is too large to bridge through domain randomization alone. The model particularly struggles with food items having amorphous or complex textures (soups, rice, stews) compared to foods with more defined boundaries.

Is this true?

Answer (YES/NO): NO